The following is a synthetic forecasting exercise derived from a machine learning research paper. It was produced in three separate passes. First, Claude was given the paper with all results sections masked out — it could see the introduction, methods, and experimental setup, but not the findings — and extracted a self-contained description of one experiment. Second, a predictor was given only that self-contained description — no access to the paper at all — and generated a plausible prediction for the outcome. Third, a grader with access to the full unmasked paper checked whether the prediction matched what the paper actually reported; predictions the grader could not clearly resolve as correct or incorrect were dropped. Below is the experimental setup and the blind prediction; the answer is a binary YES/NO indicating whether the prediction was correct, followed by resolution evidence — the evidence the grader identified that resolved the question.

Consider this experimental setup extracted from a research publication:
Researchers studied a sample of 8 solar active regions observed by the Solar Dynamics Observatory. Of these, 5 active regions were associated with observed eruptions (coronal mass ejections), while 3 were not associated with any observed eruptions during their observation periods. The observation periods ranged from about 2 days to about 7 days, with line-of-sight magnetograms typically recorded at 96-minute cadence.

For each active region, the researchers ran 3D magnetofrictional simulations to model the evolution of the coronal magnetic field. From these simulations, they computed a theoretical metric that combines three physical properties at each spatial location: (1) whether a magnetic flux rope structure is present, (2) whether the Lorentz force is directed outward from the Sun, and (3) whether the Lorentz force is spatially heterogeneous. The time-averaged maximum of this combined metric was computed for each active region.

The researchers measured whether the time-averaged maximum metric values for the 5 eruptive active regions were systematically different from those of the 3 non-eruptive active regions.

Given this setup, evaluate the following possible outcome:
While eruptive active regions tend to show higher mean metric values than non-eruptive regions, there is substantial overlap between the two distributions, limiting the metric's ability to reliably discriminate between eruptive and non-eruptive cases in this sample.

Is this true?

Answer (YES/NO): NO